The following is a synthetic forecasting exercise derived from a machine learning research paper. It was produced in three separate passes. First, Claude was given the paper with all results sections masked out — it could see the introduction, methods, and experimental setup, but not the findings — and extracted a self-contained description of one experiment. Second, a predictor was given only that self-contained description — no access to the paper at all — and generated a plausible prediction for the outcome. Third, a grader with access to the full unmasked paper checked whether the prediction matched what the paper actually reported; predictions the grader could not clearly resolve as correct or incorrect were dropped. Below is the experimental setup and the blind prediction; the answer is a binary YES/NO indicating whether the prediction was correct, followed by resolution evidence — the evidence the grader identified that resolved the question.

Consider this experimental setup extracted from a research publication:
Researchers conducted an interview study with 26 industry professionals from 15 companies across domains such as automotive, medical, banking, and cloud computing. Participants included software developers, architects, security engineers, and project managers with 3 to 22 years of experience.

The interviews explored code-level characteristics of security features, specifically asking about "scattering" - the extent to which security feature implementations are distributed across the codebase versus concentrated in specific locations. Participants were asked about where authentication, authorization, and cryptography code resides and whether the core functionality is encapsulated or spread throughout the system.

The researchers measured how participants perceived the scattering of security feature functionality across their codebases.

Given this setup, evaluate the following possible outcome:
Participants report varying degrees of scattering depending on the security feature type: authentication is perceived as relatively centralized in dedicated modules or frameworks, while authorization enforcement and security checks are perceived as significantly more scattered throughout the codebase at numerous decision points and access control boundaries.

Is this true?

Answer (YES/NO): NO